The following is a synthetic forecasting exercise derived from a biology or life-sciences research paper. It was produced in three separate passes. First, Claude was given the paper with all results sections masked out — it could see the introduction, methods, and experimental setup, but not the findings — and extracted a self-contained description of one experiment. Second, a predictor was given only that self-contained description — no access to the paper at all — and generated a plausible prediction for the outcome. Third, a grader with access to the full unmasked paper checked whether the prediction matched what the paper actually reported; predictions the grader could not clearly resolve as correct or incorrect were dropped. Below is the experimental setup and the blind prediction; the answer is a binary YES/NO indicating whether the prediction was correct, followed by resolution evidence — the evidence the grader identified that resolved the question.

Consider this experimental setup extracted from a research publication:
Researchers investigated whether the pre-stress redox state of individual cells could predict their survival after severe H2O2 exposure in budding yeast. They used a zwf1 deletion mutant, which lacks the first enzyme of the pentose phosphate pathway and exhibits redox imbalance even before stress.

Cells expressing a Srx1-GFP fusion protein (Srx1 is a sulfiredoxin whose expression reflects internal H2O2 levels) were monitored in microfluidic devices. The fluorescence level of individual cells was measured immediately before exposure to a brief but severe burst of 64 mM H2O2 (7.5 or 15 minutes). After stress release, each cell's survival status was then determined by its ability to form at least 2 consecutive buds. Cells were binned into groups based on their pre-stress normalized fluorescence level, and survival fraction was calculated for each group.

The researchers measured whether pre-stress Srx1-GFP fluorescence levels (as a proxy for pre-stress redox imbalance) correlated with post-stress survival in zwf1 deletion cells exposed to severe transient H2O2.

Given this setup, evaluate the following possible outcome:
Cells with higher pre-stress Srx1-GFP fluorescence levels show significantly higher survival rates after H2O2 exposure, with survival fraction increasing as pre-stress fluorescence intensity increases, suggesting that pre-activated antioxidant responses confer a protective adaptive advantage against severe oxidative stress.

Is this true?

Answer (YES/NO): YES